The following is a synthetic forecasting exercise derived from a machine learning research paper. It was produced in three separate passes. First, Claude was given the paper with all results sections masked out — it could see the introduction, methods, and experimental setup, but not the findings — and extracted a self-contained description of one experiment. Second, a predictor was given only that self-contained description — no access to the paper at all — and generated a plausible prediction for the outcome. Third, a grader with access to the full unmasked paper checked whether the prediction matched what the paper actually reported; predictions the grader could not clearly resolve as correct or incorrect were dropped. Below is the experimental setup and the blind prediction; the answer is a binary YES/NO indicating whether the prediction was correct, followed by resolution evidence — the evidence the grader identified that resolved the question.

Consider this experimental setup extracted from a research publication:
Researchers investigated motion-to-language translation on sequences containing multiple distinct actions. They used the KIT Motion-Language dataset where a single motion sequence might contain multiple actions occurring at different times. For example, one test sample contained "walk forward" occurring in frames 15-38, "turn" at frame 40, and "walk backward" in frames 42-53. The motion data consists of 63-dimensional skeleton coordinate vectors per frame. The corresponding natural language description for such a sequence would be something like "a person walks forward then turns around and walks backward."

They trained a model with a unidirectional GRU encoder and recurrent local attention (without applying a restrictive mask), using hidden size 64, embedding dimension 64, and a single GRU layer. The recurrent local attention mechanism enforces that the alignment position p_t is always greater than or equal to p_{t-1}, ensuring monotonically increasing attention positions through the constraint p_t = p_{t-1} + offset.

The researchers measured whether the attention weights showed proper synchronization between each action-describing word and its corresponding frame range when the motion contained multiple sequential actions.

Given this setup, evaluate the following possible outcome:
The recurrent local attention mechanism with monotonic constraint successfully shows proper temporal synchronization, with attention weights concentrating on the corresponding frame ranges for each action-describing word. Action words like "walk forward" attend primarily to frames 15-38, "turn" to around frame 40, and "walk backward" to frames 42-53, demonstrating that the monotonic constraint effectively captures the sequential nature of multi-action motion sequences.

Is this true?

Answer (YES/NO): NO